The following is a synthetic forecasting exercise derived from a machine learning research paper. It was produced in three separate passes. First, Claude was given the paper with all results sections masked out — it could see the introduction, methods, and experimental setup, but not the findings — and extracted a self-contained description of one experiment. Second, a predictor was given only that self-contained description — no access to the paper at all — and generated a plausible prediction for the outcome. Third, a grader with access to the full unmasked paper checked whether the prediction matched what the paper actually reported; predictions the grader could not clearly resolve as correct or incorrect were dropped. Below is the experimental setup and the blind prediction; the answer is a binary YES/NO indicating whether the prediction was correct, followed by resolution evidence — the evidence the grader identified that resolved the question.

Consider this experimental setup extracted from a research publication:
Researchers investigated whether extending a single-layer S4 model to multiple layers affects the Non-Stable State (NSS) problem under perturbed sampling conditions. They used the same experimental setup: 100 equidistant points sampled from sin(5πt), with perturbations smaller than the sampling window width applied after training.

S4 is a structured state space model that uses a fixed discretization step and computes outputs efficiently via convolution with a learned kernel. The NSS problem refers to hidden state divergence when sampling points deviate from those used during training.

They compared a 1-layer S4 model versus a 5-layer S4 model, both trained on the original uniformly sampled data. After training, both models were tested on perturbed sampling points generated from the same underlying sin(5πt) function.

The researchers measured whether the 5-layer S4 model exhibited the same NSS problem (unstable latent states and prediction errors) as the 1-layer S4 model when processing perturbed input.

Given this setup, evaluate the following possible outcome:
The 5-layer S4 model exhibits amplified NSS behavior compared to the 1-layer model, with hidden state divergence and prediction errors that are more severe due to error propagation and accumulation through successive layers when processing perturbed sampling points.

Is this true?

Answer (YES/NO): NO